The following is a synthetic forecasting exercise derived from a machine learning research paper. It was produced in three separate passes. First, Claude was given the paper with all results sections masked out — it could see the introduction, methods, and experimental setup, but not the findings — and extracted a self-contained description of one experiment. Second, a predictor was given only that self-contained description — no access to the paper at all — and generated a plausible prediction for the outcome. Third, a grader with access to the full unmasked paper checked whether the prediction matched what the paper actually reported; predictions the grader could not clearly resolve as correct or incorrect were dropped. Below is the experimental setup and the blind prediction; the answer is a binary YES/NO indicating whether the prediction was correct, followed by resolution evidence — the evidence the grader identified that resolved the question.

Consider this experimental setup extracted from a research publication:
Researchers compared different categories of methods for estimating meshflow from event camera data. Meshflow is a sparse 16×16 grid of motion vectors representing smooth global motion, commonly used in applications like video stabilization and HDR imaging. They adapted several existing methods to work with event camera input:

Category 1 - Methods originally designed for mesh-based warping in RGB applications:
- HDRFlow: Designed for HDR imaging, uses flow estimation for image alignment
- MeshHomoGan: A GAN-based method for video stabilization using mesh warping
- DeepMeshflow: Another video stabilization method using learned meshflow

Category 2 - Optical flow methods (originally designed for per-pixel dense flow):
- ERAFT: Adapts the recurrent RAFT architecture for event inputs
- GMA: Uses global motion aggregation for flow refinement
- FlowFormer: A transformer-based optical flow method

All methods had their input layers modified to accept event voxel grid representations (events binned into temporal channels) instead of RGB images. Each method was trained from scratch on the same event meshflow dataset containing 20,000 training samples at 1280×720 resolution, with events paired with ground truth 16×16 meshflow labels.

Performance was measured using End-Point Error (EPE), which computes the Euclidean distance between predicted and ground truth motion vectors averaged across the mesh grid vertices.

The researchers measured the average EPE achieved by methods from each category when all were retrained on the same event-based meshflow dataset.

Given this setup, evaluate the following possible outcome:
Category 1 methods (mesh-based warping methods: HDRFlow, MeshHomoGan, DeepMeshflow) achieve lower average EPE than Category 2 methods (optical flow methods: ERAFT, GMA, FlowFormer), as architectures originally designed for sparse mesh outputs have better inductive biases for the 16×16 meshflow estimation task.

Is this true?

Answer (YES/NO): NO